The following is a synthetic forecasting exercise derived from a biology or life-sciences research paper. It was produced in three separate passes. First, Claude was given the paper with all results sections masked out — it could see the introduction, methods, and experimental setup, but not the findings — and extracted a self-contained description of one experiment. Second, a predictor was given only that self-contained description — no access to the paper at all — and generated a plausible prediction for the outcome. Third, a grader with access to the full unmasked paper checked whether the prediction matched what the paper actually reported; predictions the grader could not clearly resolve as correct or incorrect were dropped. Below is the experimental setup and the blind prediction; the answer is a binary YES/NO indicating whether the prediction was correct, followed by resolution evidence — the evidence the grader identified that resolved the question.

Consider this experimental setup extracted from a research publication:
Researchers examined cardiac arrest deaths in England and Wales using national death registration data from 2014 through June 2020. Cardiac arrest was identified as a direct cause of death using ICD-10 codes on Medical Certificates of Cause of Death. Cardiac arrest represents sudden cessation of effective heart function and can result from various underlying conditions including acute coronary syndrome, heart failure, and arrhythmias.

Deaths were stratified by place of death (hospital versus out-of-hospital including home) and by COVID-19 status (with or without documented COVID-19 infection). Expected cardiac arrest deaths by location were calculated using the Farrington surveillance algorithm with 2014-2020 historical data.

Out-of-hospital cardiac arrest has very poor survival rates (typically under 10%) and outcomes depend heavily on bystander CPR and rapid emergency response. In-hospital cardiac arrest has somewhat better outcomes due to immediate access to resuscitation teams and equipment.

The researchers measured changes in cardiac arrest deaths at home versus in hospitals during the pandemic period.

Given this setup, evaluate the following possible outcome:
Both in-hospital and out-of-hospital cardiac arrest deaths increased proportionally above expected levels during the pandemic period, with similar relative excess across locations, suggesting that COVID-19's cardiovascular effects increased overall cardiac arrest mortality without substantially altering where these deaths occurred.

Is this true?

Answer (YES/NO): NO